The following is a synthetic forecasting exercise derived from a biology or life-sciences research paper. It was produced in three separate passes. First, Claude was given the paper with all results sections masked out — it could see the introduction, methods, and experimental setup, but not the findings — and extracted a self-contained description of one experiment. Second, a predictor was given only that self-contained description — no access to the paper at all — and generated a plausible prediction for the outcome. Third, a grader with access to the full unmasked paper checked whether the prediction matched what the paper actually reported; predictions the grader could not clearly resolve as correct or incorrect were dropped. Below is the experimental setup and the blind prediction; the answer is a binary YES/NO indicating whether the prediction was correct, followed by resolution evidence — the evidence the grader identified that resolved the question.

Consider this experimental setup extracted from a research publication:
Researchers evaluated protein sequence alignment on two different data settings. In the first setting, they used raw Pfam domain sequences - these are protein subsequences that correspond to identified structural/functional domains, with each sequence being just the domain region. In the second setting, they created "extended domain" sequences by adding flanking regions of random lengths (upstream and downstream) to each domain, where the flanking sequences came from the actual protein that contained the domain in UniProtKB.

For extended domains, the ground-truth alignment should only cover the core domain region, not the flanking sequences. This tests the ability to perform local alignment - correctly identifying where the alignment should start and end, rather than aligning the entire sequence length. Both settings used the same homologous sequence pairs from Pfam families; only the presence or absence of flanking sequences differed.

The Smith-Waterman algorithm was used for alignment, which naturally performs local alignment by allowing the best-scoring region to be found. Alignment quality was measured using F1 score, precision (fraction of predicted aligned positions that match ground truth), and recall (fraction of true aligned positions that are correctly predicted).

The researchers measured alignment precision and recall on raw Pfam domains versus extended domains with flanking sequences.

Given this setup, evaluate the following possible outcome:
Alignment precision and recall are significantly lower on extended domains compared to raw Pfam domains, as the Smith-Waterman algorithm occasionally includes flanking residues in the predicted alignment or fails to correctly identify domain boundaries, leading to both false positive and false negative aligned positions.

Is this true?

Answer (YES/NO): YES